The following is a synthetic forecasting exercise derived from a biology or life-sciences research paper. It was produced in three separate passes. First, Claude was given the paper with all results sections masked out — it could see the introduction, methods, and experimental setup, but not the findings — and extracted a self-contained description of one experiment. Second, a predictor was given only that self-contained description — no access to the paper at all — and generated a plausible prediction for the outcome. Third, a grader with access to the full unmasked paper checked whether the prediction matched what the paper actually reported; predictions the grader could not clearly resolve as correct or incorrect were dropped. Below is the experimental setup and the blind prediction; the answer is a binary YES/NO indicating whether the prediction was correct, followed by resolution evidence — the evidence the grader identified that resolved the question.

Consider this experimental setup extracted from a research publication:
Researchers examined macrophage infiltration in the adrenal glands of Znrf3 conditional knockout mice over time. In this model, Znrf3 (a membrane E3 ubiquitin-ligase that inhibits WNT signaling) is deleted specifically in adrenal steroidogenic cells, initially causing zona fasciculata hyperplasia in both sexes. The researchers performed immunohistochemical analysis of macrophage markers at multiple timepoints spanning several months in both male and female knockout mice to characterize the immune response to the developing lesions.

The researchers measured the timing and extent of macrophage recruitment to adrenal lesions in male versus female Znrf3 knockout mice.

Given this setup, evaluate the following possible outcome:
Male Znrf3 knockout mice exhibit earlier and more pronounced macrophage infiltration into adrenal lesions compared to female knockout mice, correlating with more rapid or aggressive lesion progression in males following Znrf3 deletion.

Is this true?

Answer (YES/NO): NO